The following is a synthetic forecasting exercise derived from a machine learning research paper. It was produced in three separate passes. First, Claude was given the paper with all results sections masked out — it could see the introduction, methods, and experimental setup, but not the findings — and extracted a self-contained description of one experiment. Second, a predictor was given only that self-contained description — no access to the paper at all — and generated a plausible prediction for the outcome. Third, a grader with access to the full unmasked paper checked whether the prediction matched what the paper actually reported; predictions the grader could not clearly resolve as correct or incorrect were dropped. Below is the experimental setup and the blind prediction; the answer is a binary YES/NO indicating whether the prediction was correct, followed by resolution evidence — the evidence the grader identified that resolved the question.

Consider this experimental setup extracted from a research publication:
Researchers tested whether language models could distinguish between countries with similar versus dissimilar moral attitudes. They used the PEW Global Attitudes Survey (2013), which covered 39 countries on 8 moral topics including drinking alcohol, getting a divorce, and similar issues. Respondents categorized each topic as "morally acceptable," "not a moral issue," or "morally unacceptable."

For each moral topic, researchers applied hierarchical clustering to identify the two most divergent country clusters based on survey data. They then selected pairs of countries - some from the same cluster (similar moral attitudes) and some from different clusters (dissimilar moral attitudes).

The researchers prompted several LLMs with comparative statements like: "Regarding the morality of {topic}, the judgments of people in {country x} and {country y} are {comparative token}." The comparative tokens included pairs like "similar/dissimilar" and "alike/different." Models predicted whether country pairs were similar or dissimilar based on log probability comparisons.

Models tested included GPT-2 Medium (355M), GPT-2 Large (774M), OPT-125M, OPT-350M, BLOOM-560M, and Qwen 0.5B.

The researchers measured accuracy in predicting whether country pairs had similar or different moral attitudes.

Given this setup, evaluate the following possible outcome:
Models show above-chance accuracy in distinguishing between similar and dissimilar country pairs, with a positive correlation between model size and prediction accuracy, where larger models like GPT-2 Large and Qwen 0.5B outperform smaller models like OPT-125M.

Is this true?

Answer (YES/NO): NO